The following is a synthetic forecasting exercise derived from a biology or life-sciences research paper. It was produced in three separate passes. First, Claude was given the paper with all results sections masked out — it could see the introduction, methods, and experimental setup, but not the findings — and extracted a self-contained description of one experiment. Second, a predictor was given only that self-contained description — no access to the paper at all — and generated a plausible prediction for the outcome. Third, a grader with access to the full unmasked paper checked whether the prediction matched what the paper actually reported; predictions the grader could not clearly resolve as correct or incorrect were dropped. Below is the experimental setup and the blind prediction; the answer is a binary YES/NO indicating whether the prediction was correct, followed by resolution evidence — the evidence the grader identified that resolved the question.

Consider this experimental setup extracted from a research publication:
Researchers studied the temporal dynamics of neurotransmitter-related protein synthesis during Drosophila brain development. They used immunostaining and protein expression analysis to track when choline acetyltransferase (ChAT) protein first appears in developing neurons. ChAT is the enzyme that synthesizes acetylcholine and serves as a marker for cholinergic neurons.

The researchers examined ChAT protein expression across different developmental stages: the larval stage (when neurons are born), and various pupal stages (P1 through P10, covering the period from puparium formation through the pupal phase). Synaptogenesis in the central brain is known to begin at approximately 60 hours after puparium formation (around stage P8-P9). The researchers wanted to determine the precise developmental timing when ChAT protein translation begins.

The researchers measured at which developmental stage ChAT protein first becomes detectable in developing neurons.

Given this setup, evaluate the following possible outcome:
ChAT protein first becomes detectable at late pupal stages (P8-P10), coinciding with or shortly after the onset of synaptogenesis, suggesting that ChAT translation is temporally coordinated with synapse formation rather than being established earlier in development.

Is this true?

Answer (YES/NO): NO